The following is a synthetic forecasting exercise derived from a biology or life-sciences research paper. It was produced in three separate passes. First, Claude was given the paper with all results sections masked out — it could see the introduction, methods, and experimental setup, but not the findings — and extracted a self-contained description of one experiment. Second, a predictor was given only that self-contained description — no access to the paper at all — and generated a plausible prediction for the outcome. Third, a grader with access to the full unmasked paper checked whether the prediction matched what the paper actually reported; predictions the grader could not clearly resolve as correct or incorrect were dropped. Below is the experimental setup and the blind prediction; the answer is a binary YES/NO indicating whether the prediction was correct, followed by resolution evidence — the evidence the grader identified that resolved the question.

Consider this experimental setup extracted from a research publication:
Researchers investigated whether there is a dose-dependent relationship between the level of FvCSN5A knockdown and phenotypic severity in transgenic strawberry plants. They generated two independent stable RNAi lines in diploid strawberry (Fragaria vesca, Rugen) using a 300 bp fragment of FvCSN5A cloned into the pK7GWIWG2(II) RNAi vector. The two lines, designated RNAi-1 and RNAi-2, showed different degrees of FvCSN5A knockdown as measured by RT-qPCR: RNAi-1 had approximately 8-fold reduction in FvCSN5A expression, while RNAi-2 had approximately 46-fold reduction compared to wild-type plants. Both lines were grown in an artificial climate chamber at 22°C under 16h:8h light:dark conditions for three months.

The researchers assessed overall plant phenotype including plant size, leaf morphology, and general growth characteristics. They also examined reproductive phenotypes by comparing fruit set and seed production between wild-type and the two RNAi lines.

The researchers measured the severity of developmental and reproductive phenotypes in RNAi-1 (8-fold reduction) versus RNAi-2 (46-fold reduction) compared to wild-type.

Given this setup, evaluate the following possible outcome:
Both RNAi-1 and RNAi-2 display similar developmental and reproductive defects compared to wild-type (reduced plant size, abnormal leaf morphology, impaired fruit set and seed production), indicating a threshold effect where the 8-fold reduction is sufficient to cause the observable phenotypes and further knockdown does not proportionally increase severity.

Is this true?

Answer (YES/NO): NO